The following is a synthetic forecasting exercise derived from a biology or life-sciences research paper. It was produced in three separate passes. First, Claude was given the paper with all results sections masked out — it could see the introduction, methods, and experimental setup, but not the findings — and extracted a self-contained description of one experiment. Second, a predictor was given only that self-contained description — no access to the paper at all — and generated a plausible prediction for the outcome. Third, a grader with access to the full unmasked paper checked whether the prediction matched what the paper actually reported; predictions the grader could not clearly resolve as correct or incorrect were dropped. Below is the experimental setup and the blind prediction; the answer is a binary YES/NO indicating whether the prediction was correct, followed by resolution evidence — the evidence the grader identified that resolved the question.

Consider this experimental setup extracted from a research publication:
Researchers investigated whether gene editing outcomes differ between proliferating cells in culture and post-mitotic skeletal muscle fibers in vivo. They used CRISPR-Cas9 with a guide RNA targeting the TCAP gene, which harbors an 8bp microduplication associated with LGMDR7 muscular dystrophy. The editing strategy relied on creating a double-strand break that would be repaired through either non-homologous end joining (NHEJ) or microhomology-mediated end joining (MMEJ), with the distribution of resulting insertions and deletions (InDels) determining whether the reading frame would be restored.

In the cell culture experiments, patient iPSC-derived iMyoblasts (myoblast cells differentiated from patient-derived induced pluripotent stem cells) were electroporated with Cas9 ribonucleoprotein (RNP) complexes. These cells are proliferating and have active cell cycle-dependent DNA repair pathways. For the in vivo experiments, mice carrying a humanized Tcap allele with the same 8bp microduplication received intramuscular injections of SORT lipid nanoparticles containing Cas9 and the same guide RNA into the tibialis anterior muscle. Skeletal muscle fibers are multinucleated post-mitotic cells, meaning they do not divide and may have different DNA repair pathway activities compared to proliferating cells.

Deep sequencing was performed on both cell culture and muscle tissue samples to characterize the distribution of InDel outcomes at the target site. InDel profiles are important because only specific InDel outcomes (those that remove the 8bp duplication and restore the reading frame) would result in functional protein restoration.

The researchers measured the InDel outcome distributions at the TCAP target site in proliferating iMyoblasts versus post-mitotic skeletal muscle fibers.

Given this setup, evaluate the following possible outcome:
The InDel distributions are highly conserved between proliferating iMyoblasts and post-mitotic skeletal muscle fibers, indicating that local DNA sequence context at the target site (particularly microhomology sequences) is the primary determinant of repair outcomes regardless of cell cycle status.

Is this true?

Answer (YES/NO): NO